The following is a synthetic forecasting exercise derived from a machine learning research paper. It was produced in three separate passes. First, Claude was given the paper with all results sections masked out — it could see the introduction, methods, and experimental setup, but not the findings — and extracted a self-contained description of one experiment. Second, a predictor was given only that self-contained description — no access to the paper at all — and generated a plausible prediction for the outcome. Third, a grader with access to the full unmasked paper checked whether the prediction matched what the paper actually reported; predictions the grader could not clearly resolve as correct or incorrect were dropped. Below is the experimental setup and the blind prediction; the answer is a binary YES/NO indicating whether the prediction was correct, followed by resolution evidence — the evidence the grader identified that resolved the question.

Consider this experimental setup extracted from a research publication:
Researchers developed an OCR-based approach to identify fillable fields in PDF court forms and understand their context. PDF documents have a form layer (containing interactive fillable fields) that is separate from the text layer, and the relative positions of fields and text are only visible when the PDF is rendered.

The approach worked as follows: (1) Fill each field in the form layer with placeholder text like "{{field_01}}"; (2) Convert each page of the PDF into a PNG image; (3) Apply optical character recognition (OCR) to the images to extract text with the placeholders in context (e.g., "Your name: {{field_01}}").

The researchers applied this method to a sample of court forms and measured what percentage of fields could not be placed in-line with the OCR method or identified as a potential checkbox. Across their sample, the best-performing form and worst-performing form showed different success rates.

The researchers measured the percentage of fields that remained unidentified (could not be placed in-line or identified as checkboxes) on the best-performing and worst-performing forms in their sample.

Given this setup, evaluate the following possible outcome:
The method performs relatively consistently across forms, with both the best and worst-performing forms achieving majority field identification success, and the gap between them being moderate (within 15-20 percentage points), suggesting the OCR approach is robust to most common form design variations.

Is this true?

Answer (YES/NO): NO